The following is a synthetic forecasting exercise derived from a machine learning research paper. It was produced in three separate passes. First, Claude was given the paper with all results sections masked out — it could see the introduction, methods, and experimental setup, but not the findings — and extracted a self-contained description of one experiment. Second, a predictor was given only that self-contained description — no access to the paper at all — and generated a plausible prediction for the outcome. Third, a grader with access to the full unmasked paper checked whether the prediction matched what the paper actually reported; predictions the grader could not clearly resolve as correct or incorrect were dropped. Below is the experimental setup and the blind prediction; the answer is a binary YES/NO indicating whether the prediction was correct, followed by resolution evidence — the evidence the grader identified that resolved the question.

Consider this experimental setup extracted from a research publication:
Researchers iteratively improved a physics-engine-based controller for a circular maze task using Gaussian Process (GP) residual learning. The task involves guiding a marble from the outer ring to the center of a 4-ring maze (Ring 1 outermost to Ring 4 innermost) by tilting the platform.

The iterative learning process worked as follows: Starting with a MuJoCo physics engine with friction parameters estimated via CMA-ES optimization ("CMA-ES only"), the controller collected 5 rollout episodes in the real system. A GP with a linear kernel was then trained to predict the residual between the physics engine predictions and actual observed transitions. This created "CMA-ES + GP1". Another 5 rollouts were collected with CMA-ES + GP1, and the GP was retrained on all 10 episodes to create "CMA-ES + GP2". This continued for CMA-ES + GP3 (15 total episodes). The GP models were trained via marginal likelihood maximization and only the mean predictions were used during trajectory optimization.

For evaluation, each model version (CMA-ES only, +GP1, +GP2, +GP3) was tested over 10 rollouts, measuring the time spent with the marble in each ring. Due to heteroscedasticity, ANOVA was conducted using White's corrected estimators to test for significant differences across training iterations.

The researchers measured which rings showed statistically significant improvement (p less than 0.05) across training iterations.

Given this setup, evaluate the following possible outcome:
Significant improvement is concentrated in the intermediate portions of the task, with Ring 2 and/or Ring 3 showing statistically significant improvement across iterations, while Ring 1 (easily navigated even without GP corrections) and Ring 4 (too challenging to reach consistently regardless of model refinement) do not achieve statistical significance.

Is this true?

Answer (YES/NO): NO